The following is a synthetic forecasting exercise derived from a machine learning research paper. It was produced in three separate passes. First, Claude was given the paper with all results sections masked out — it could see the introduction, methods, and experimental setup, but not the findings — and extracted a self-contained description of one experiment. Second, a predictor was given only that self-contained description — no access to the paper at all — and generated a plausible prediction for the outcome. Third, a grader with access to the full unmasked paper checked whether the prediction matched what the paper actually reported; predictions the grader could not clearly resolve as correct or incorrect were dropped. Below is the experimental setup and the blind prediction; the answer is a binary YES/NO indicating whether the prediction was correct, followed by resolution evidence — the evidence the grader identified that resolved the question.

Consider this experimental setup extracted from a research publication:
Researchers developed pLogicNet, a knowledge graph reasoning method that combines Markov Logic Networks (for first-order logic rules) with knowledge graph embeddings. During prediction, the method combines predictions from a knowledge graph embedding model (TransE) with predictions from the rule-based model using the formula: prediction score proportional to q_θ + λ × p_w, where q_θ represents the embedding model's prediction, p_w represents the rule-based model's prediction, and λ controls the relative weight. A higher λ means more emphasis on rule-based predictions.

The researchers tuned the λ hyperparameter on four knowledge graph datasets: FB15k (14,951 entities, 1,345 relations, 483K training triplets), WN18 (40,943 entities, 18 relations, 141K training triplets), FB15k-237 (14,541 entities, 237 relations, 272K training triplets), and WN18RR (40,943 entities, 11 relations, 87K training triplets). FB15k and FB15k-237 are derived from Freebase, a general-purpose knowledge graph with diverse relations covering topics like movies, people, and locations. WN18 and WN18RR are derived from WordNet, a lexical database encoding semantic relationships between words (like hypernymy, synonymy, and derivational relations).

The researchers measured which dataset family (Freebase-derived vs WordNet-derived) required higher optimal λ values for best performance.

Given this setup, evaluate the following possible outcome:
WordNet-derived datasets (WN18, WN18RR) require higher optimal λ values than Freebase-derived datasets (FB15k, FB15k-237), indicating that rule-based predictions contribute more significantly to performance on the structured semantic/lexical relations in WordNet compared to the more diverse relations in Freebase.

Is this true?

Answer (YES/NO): YES